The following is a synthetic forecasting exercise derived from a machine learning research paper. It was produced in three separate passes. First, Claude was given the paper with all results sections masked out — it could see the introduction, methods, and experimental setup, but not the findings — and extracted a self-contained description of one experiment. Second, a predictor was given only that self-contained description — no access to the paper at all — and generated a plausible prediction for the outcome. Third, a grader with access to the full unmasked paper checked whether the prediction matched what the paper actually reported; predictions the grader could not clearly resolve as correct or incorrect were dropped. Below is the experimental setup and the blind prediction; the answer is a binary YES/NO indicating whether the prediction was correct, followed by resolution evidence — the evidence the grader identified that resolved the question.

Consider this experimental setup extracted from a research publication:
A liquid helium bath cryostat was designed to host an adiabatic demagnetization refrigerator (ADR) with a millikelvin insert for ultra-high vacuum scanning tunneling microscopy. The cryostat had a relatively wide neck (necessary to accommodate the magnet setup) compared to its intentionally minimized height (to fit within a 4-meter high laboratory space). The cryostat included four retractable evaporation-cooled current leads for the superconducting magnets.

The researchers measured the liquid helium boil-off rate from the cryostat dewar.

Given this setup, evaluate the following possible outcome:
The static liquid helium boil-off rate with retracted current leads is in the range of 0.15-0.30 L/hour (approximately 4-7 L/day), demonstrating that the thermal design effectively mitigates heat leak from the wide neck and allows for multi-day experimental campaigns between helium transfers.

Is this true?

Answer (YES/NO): NO